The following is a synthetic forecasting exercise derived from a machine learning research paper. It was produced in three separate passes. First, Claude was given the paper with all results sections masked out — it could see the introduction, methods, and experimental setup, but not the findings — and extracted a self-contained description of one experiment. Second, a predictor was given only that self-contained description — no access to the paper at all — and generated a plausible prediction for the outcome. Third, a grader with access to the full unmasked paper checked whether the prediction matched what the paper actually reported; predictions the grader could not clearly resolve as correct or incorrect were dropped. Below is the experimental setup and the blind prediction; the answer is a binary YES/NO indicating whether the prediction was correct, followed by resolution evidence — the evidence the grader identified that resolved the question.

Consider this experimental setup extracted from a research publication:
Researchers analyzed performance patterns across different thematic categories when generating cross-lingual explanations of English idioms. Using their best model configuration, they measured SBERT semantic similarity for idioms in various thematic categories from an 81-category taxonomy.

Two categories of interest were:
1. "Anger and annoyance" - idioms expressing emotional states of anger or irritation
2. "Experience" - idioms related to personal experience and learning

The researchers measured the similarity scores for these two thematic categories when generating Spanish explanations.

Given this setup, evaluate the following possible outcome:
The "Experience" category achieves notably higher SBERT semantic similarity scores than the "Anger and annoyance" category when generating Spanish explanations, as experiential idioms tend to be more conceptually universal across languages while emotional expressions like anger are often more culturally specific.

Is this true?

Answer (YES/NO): NO